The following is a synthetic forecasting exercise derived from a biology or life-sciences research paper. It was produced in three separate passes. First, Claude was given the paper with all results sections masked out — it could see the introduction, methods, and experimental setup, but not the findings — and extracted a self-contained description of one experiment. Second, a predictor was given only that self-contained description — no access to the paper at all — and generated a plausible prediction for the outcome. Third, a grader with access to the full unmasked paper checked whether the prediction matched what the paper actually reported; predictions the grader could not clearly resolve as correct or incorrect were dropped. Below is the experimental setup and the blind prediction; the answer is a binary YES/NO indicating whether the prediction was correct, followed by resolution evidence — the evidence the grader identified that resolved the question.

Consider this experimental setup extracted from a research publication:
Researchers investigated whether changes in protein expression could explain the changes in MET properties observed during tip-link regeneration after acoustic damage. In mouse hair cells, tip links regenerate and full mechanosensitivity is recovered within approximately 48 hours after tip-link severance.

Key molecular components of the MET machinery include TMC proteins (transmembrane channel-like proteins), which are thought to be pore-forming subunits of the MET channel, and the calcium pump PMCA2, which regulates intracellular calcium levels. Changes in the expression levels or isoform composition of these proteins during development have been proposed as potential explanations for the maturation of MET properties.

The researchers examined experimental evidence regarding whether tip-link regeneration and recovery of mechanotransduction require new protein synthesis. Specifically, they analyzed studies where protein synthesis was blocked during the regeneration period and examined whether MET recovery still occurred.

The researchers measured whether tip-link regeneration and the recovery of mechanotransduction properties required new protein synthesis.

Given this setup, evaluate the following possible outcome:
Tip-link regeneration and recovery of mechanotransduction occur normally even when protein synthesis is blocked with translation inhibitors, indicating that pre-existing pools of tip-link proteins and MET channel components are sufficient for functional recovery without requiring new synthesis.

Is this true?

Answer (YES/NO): YES